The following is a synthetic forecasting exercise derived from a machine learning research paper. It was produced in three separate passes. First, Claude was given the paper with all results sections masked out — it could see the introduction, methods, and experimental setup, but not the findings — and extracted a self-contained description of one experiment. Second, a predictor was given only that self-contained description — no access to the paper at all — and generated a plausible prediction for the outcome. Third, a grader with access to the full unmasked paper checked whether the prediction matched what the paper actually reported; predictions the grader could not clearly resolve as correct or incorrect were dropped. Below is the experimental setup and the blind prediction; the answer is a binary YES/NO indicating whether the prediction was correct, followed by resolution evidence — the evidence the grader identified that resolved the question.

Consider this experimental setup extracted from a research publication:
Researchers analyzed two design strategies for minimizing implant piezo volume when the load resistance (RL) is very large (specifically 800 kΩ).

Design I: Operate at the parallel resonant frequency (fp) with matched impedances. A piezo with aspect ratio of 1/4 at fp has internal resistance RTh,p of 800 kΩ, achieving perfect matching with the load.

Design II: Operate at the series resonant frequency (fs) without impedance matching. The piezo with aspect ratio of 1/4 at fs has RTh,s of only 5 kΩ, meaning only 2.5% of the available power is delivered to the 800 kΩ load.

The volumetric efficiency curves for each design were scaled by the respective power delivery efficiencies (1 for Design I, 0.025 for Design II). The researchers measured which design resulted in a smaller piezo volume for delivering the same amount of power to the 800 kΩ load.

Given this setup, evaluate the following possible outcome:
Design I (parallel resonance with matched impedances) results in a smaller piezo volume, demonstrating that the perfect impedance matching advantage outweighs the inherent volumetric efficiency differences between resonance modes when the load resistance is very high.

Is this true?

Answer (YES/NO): YES